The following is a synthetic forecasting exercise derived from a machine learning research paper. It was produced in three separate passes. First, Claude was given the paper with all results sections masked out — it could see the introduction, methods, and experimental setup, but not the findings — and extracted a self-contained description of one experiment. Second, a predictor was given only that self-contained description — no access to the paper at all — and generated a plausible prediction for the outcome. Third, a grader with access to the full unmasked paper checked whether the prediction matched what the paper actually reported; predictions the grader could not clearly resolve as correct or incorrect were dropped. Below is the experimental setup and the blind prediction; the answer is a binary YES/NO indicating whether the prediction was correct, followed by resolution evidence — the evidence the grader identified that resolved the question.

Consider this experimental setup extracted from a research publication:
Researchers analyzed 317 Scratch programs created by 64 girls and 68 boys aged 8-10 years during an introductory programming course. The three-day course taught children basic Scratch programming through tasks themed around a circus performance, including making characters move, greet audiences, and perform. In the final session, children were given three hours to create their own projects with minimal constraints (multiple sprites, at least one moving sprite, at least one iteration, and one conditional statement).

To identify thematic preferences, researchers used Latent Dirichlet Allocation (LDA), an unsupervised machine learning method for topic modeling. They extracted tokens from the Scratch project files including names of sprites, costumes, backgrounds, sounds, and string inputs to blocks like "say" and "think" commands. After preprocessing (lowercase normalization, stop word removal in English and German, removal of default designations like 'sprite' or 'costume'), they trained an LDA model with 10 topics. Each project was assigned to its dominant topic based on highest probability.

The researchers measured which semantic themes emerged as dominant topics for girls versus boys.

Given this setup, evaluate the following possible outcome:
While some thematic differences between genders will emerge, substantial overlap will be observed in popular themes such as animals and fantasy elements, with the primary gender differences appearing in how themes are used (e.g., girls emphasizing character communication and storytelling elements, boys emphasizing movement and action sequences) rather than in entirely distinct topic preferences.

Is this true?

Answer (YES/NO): NO